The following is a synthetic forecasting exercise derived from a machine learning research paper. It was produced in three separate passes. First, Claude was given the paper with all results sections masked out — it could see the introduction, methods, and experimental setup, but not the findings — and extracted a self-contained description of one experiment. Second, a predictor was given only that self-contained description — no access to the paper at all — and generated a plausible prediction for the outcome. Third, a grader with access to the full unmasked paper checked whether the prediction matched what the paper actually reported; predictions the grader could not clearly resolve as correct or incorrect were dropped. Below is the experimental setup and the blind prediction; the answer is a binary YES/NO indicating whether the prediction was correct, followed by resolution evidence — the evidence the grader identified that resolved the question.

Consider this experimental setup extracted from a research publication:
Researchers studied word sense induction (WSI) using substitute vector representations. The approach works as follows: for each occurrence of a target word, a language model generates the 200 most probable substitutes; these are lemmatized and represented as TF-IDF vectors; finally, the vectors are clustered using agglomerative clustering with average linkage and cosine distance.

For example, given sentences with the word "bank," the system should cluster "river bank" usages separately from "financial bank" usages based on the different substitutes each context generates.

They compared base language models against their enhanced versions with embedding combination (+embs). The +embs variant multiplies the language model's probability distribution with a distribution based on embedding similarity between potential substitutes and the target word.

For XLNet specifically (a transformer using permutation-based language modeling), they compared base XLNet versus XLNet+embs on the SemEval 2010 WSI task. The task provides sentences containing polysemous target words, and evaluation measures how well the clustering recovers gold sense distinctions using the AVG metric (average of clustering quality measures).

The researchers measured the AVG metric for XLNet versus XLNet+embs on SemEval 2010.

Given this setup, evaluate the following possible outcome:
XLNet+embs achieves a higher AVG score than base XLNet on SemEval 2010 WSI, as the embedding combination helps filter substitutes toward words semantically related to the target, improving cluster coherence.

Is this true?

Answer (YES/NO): YES